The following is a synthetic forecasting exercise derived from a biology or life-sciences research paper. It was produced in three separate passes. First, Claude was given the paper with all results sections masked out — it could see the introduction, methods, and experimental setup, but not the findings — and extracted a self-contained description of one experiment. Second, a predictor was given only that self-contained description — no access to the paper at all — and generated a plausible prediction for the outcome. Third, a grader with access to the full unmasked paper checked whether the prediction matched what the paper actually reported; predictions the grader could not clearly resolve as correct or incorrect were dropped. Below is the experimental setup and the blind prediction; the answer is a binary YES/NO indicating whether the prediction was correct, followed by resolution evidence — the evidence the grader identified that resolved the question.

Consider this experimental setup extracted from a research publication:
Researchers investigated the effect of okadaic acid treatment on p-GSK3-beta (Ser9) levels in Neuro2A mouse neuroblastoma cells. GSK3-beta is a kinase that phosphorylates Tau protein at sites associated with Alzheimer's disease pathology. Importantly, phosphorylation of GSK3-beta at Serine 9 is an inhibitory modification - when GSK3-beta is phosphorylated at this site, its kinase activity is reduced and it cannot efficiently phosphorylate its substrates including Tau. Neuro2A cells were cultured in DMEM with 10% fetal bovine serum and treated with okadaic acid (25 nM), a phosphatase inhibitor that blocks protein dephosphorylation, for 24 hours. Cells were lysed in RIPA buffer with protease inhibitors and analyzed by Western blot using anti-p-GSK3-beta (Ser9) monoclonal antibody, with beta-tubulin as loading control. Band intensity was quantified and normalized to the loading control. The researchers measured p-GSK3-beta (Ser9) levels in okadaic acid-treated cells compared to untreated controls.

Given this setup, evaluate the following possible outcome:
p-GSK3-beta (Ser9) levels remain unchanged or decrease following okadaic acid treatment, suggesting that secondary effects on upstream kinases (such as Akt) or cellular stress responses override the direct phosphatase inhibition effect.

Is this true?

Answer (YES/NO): NO